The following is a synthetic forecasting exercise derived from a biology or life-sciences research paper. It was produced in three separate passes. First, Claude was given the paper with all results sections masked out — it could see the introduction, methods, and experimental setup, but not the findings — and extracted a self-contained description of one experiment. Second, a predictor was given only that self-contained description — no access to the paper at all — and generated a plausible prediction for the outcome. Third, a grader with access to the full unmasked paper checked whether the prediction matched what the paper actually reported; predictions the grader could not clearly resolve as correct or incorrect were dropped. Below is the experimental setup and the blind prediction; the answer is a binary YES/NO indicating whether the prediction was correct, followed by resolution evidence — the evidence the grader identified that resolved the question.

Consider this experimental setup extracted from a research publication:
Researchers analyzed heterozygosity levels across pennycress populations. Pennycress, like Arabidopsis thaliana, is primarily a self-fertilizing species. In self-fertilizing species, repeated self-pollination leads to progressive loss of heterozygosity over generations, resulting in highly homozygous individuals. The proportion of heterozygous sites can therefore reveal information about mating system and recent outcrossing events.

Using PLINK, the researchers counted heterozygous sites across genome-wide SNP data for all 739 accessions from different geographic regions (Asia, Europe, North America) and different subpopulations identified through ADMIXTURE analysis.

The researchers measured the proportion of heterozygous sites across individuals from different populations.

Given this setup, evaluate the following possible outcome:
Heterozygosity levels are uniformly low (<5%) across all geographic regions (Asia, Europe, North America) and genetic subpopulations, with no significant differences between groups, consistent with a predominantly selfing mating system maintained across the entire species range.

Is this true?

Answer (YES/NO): NO